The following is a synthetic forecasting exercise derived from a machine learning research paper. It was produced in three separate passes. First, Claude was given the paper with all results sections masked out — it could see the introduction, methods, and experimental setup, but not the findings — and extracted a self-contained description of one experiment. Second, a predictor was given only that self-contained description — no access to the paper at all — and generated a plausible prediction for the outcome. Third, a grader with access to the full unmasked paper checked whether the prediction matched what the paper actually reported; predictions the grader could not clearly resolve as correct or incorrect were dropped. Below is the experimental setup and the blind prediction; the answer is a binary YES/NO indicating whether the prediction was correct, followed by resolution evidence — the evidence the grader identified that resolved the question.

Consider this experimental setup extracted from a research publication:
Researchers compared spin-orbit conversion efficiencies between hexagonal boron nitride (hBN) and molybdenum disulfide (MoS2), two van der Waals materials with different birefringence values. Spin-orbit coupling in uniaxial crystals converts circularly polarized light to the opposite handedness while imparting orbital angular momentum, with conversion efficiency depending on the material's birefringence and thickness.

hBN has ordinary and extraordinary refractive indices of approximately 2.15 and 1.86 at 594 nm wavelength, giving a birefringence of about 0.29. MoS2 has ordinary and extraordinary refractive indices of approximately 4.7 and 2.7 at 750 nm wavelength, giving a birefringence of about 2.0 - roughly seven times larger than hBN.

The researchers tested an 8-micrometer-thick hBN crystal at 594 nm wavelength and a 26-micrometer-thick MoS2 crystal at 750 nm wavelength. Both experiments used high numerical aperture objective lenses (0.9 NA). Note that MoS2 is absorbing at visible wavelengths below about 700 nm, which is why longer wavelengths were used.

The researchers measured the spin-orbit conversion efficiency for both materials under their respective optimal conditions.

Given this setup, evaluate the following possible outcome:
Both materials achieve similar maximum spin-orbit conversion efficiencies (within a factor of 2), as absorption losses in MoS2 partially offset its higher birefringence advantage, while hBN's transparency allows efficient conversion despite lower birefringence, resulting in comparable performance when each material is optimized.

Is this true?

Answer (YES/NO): YES